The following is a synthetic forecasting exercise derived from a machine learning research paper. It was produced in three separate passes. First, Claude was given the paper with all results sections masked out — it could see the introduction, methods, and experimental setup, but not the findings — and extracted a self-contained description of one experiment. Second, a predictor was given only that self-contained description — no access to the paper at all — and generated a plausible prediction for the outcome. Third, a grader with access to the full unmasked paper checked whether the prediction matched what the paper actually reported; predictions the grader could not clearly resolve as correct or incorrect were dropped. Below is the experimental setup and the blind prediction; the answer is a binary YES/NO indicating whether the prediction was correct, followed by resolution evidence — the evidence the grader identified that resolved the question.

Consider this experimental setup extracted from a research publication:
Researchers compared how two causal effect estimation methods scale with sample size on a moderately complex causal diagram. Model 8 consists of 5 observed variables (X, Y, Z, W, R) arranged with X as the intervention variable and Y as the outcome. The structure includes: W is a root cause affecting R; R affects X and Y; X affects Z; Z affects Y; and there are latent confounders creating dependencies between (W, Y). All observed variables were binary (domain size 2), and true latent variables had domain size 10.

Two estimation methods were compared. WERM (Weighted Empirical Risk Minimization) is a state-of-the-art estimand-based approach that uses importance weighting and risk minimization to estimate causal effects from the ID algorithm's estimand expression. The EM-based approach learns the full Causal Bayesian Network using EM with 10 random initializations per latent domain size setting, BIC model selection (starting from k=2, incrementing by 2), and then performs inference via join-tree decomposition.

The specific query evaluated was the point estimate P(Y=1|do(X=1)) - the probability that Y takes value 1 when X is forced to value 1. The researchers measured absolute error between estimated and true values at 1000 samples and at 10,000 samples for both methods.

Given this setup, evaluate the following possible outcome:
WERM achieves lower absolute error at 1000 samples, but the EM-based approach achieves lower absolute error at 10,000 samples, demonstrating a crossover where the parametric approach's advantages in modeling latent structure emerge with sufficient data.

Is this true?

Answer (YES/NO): YES